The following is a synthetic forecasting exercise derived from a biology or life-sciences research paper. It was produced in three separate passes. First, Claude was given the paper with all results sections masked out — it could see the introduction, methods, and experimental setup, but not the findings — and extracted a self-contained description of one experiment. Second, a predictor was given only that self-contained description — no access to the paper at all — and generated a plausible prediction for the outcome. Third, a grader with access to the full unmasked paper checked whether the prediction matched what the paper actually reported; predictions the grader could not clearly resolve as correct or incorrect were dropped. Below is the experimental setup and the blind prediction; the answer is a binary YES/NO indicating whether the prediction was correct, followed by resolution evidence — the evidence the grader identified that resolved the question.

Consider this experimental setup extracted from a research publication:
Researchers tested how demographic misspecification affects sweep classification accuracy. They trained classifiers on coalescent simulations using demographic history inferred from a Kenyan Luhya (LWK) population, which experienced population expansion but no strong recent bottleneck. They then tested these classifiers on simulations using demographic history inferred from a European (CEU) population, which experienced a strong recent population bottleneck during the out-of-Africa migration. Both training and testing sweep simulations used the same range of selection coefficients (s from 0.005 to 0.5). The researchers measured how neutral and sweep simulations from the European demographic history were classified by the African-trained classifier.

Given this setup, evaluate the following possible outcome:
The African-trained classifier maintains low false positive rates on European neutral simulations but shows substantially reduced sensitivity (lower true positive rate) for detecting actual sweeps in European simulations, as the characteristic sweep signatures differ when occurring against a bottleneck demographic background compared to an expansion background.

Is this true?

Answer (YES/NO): NO